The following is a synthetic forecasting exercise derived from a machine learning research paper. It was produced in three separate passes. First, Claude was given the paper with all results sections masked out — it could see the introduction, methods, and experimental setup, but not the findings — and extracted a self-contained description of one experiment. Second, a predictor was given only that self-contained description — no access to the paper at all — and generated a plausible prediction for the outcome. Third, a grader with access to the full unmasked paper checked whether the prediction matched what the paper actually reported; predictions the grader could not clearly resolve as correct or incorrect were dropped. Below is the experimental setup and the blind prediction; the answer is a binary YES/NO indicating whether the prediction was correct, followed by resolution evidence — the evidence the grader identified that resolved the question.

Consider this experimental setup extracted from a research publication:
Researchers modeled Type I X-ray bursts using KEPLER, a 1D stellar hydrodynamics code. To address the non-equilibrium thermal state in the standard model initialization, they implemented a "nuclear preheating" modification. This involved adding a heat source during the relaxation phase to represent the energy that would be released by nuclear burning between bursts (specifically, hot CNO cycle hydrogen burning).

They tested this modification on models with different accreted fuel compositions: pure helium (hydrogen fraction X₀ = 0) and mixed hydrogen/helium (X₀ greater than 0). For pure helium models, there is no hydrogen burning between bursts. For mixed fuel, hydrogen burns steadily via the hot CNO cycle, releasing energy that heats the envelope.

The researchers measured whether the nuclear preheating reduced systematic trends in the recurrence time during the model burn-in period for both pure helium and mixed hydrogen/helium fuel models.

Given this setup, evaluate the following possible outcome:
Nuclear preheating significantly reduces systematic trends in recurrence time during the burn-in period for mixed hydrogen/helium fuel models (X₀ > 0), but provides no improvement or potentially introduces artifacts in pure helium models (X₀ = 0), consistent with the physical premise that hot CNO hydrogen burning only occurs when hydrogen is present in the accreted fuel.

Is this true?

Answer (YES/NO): NO